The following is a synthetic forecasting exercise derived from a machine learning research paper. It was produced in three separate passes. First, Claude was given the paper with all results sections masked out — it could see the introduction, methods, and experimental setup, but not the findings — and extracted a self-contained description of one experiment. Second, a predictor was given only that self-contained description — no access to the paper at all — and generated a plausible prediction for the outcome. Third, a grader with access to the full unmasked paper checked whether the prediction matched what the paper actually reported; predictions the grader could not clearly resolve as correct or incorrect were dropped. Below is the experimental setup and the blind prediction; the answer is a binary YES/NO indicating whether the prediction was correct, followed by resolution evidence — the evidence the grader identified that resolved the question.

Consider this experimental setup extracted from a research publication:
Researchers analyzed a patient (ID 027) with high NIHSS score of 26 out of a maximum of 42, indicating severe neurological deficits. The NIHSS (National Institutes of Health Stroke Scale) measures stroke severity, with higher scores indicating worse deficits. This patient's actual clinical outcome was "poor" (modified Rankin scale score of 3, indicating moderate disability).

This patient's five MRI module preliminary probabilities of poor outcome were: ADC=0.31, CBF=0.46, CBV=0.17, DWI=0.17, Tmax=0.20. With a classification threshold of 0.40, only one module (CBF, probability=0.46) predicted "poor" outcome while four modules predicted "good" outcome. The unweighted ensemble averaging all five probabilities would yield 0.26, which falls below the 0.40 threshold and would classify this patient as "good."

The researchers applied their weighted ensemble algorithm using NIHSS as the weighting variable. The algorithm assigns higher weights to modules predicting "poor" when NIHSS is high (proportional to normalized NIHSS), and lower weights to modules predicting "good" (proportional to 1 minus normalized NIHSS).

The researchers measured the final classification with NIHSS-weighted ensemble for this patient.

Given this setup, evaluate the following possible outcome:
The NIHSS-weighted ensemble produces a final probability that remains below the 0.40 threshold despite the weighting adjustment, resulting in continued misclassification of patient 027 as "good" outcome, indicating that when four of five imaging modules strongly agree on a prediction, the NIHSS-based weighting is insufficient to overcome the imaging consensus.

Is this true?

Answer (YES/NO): NO